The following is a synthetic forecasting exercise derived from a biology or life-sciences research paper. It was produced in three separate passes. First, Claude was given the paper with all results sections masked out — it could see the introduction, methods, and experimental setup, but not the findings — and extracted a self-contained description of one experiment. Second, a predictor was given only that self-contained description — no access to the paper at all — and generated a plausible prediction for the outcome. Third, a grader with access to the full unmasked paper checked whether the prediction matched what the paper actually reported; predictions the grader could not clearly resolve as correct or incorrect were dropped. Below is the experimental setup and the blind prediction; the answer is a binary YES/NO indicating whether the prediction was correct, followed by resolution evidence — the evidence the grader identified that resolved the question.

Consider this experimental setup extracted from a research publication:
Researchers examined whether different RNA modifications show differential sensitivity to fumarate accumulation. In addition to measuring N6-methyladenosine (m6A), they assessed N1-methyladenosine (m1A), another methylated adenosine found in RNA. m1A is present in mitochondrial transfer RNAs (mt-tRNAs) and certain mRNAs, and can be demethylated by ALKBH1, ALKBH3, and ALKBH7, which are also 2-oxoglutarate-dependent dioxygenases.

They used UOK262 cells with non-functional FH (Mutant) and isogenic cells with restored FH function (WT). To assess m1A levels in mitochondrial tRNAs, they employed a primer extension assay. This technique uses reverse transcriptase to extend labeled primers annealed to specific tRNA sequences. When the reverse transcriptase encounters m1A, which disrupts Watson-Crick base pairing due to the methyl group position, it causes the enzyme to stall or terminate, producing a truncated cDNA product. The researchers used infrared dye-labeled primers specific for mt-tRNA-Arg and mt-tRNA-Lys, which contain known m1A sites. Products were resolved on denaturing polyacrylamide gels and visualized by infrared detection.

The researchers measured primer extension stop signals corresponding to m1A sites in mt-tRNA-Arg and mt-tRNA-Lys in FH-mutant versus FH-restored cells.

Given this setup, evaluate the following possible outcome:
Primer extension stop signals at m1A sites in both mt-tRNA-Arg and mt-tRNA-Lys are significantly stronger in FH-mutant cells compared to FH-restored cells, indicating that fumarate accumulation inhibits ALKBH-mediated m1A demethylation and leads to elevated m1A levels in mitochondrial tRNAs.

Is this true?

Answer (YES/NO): NO